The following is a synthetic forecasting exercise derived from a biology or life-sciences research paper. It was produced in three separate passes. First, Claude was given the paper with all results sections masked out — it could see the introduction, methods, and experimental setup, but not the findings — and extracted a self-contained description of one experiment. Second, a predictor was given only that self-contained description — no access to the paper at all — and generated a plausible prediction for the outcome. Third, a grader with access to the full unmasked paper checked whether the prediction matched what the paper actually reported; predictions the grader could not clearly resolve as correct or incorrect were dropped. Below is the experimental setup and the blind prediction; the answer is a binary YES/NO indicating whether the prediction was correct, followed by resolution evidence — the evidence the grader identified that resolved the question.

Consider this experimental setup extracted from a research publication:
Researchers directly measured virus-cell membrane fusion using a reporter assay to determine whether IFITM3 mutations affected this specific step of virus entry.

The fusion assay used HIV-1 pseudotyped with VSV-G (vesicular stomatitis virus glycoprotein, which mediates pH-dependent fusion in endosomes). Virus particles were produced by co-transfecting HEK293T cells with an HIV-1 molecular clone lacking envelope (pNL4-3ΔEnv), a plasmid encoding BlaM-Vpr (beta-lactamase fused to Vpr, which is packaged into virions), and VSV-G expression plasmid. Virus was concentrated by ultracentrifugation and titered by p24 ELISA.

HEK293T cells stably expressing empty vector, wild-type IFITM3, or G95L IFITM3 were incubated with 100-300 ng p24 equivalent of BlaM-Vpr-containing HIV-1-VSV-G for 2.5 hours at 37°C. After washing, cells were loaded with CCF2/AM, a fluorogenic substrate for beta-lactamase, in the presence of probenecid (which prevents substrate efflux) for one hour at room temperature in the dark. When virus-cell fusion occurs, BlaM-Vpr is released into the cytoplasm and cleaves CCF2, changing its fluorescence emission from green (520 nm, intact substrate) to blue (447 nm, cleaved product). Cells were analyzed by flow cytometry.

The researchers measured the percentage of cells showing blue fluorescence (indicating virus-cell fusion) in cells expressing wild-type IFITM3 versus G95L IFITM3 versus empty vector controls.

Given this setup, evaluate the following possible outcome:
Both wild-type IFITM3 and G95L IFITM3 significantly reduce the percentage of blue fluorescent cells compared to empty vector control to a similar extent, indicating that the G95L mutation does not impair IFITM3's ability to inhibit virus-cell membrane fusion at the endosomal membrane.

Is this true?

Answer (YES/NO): NO